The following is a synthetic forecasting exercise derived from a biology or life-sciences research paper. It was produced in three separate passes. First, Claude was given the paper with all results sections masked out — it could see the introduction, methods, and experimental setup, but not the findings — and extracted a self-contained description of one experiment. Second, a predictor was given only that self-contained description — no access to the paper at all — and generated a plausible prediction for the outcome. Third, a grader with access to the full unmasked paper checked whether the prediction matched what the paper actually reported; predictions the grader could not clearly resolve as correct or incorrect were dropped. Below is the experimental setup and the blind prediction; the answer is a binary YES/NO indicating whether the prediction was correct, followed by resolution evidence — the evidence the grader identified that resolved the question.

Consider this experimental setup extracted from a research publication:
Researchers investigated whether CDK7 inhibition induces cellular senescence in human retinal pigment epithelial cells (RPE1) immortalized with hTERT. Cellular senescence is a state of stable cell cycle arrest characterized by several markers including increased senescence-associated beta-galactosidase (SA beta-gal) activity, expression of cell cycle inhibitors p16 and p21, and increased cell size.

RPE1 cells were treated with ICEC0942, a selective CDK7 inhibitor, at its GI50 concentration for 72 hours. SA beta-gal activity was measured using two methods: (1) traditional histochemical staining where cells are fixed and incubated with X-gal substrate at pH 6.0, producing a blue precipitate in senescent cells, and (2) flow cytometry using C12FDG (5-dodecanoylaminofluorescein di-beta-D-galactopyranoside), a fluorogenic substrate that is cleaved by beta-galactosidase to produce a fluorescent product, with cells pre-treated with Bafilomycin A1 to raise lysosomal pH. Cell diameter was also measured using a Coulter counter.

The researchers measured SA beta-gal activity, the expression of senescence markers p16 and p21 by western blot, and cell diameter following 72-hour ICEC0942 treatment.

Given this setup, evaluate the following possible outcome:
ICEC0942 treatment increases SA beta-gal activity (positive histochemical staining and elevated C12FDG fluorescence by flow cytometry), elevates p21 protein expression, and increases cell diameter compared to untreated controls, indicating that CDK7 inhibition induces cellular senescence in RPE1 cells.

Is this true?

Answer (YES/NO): YES